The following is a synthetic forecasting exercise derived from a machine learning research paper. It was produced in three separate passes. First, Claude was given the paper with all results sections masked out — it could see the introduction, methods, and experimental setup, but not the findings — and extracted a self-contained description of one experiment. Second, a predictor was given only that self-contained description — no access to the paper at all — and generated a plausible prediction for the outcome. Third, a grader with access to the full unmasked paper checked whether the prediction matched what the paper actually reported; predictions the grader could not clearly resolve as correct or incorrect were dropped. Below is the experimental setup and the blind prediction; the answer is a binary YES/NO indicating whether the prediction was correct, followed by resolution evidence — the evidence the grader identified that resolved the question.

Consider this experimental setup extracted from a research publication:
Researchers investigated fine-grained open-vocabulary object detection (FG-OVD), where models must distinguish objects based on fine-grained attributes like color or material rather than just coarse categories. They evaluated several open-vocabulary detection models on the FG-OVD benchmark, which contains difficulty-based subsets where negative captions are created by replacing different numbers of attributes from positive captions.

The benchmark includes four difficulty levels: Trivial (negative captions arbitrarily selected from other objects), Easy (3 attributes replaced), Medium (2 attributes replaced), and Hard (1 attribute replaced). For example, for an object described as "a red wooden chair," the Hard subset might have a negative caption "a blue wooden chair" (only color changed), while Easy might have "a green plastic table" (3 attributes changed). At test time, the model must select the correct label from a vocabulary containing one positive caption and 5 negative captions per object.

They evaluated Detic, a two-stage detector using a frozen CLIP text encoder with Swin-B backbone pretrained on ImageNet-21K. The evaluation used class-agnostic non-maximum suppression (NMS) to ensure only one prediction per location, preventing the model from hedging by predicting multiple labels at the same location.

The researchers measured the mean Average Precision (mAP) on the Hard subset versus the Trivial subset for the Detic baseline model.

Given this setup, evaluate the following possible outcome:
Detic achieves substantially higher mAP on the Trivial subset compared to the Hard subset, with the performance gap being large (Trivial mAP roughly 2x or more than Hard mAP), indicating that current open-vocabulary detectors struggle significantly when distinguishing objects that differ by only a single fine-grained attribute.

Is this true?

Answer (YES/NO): YES